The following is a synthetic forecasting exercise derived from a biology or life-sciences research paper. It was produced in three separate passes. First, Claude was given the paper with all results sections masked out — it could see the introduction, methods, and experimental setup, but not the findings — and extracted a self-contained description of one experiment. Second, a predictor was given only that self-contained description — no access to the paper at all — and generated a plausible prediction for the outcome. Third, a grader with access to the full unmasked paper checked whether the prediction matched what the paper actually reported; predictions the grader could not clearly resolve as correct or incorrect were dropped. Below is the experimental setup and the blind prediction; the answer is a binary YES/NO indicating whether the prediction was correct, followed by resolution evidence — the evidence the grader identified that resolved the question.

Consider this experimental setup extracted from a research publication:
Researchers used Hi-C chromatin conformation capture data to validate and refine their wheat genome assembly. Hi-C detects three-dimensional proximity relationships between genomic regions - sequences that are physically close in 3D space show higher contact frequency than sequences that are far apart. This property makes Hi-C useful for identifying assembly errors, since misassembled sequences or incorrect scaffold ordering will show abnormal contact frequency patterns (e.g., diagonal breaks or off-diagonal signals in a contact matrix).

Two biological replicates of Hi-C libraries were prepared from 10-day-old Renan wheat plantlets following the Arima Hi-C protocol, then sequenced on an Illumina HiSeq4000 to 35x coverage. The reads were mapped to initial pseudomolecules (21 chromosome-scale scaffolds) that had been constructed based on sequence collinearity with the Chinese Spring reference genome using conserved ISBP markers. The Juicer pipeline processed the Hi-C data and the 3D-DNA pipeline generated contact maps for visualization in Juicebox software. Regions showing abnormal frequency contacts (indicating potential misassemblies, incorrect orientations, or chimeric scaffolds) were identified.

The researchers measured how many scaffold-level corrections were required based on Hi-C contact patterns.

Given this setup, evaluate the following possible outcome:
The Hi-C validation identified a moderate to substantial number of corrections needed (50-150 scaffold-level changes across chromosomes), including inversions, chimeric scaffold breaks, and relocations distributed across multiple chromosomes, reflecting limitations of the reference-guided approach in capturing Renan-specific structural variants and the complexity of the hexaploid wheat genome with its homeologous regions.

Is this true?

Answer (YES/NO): NO